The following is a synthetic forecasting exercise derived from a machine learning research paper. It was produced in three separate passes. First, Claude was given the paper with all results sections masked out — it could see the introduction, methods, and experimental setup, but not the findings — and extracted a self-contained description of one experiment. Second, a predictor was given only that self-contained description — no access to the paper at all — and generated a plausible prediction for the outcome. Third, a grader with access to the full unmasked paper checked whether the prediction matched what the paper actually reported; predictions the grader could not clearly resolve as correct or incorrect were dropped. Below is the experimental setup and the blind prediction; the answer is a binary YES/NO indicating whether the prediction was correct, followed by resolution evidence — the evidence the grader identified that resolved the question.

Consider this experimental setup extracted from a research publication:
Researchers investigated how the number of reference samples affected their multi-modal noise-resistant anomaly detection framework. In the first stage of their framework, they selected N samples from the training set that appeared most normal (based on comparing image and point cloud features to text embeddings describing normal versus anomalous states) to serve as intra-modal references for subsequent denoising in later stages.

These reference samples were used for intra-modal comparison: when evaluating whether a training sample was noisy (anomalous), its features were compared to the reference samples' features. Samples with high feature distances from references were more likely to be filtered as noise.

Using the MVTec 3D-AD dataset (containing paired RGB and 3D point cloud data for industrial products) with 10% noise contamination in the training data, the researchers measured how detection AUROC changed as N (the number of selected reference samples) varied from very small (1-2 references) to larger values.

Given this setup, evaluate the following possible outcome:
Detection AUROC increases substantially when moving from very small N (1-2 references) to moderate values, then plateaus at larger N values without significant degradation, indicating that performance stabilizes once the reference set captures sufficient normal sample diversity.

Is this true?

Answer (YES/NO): NO